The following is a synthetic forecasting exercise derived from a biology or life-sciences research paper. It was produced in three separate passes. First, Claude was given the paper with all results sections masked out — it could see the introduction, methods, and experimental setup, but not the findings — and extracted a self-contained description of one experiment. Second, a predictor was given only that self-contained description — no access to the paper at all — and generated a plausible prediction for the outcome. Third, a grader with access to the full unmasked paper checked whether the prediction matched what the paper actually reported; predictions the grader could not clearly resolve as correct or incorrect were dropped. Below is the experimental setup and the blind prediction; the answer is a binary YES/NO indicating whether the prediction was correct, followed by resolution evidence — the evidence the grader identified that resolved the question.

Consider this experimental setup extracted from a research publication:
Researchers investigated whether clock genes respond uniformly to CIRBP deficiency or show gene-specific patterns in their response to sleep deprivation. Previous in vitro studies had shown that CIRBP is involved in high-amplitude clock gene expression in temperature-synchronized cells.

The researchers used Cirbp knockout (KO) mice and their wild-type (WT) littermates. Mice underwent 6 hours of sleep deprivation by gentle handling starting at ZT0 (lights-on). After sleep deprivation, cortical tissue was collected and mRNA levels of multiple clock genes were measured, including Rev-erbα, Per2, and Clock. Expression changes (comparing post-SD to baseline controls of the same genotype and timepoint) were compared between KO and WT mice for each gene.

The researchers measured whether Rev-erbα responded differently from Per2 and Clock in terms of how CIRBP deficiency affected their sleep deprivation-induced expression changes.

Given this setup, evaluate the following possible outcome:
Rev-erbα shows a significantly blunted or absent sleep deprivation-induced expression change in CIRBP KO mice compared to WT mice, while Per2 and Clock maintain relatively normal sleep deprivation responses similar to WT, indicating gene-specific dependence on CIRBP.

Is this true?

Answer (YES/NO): NO